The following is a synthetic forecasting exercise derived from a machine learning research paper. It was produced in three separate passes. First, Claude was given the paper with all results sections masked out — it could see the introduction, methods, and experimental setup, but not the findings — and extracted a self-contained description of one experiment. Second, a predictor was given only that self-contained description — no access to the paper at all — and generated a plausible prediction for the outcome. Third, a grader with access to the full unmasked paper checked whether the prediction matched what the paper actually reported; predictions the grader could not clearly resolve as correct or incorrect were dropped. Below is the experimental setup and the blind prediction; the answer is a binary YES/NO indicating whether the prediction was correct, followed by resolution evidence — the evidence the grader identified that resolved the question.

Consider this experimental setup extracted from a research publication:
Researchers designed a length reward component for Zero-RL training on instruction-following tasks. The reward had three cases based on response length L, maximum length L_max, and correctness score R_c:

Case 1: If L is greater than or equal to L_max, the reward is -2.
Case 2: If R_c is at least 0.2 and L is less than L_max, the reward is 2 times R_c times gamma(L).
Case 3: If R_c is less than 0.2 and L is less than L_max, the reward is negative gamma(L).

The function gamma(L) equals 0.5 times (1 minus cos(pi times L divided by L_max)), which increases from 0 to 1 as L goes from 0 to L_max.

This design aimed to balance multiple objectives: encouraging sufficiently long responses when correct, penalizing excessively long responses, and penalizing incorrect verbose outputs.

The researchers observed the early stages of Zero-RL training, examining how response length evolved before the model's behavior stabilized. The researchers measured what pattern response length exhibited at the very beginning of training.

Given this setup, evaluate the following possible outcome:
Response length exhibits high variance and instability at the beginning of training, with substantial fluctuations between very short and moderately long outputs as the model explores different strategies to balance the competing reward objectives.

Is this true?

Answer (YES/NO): NO